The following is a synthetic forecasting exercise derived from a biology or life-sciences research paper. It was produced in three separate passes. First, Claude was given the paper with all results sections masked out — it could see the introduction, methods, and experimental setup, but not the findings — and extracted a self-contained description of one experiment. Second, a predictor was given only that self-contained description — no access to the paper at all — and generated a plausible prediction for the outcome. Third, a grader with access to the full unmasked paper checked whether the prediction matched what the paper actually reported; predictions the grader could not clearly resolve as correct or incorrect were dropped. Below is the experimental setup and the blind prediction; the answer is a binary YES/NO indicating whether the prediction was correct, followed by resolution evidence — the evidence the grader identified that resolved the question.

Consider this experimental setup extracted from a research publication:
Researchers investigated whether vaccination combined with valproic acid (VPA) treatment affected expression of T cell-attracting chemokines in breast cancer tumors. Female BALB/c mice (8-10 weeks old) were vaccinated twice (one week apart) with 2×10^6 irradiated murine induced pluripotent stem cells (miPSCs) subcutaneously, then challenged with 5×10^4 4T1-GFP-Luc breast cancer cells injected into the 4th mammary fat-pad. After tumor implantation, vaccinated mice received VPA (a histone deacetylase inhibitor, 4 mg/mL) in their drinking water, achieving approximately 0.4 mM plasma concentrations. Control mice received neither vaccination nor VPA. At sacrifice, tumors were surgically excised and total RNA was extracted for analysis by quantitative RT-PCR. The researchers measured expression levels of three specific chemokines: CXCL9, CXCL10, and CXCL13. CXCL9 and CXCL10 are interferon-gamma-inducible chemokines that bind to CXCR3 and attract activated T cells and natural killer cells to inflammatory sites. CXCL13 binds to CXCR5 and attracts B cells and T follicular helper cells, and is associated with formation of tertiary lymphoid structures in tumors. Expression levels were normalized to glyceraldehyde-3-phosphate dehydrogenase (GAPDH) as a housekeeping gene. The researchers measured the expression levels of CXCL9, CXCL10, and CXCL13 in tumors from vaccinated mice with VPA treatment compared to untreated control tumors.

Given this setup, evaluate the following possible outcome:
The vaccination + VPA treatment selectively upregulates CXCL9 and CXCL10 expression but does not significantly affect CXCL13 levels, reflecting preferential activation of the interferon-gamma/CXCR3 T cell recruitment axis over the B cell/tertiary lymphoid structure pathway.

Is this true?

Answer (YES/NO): NO